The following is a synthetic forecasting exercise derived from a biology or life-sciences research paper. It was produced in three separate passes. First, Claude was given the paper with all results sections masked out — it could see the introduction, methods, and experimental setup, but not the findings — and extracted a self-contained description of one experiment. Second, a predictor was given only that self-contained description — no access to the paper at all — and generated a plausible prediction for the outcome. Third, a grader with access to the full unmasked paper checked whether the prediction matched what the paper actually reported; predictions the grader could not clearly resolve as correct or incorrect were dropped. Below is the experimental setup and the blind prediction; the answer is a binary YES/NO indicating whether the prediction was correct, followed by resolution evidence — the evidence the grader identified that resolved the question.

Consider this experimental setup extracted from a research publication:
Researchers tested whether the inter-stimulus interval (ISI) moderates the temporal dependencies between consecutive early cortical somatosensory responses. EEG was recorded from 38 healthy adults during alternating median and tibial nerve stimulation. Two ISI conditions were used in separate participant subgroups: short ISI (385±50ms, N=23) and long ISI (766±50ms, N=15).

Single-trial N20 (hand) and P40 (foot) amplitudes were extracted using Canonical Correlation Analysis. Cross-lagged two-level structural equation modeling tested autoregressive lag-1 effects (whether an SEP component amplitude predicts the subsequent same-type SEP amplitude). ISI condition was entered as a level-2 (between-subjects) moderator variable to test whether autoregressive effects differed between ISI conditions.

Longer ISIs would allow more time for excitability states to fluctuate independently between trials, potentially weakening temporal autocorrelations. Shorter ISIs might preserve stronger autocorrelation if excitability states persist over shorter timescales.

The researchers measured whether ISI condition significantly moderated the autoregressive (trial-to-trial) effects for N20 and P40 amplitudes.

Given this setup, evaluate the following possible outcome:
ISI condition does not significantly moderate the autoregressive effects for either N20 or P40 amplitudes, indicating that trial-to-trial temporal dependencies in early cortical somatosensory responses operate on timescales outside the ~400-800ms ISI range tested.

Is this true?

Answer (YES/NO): YES